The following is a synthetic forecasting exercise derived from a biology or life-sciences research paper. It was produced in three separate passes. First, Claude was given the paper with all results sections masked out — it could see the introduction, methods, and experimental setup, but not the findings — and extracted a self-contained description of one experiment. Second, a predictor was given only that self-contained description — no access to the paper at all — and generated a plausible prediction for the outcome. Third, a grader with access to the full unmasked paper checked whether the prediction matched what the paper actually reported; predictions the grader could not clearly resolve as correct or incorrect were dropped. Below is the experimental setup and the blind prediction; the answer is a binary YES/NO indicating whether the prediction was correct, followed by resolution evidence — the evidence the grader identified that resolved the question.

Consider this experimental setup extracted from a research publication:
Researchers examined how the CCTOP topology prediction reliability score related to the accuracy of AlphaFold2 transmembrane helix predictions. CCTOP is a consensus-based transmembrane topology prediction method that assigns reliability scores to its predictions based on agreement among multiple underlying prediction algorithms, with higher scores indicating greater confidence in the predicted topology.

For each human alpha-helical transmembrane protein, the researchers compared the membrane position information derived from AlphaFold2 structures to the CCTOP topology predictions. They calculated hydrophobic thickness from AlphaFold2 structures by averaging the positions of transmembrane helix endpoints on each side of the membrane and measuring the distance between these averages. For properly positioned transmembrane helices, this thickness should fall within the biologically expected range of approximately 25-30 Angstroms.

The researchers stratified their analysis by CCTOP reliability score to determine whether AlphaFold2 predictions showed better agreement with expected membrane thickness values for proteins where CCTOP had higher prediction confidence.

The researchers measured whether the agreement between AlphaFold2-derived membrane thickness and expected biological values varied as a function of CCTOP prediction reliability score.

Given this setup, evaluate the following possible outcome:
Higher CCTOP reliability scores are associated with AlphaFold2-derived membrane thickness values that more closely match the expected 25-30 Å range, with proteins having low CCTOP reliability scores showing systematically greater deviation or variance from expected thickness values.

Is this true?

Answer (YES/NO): NO